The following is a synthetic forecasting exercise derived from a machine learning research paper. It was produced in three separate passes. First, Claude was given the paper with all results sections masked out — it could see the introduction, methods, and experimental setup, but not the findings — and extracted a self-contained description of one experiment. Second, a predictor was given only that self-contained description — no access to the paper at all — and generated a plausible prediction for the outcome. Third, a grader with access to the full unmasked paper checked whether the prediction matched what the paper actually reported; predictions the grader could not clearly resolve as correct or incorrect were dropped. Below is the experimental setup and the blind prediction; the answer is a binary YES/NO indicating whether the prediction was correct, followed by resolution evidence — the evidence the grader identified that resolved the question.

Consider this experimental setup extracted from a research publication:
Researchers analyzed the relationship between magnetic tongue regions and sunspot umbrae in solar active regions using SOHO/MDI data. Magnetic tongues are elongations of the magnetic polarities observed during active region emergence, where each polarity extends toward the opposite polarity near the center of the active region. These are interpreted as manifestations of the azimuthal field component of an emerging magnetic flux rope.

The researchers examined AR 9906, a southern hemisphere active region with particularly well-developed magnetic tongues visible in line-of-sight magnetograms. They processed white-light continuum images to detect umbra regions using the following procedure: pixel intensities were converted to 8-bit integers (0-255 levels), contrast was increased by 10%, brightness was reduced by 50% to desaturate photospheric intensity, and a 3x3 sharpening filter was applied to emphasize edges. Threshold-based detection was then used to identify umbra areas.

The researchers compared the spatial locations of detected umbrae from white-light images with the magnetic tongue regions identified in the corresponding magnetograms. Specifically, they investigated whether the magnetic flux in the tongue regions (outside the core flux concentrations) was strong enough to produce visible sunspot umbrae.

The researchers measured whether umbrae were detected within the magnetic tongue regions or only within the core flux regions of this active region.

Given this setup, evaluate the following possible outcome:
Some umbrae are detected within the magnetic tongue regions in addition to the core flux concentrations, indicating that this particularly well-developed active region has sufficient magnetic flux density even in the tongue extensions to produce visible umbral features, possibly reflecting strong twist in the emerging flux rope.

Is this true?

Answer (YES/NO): YES